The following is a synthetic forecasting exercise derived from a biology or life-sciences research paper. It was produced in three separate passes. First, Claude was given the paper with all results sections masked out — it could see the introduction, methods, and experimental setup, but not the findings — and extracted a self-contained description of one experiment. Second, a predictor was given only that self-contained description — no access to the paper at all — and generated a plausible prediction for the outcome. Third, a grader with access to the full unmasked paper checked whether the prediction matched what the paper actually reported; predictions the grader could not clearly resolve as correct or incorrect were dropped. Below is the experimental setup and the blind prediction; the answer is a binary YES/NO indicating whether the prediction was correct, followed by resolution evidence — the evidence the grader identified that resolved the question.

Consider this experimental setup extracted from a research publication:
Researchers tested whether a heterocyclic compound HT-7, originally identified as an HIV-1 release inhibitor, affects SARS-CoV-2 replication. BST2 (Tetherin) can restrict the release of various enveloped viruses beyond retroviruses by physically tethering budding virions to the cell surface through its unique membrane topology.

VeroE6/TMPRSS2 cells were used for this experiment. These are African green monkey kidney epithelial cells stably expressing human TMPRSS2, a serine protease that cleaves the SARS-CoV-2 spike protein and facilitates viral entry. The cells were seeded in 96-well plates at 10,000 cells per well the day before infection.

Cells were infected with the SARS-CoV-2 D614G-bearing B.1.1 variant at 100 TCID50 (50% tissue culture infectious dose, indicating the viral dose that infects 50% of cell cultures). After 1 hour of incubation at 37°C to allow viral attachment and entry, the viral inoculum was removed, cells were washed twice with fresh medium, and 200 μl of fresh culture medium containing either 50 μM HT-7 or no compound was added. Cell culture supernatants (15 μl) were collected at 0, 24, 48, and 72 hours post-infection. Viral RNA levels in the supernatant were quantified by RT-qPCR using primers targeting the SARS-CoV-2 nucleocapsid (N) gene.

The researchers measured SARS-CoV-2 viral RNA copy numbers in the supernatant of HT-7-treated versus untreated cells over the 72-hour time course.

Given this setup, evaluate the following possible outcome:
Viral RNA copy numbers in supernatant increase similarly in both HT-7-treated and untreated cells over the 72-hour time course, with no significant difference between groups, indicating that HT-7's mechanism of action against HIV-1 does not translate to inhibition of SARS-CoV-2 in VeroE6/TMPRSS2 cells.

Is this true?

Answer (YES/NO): NO